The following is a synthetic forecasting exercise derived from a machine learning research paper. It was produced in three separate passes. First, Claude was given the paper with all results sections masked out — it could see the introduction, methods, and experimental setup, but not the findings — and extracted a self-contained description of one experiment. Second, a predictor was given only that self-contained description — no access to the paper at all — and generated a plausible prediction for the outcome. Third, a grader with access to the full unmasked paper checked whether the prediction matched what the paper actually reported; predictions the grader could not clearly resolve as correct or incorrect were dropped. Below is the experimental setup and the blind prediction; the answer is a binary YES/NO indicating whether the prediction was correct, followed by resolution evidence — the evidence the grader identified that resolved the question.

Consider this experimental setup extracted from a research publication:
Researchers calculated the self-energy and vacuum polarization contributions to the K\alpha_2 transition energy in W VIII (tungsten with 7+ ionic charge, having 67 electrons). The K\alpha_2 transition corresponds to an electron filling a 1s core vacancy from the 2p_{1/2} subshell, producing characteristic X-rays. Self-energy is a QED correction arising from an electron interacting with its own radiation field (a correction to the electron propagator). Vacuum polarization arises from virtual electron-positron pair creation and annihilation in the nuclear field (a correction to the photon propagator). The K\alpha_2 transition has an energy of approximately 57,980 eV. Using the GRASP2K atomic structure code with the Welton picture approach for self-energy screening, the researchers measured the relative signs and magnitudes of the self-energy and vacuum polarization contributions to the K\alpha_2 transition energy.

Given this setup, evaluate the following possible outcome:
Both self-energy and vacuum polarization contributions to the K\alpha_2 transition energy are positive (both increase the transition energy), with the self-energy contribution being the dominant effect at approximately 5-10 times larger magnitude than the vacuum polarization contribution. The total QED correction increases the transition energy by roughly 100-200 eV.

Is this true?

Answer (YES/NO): NO